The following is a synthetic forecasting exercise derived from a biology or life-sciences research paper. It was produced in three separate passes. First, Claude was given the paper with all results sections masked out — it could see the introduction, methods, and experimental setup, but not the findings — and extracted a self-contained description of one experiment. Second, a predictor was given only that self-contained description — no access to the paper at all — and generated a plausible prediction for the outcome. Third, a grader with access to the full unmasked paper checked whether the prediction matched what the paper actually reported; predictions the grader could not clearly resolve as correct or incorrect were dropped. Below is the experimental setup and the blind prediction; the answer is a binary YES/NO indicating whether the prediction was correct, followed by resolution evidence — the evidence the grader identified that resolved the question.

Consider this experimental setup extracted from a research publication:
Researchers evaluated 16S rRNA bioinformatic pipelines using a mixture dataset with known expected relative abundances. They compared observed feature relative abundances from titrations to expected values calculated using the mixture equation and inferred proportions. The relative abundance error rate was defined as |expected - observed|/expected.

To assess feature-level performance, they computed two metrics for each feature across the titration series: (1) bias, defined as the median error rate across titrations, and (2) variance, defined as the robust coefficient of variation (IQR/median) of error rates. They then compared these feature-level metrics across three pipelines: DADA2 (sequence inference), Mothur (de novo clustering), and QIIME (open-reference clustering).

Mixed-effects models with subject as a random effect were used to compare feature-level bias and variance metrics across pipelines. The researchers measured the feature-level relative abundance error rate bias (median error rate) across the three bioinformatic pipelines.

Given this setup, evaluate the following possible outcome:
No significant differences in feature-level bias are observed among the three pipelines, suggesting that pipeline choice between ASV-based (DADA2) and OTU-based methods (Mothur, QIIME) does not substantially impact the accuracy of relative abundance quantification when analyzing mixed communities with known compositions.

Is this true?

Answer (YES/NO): NO